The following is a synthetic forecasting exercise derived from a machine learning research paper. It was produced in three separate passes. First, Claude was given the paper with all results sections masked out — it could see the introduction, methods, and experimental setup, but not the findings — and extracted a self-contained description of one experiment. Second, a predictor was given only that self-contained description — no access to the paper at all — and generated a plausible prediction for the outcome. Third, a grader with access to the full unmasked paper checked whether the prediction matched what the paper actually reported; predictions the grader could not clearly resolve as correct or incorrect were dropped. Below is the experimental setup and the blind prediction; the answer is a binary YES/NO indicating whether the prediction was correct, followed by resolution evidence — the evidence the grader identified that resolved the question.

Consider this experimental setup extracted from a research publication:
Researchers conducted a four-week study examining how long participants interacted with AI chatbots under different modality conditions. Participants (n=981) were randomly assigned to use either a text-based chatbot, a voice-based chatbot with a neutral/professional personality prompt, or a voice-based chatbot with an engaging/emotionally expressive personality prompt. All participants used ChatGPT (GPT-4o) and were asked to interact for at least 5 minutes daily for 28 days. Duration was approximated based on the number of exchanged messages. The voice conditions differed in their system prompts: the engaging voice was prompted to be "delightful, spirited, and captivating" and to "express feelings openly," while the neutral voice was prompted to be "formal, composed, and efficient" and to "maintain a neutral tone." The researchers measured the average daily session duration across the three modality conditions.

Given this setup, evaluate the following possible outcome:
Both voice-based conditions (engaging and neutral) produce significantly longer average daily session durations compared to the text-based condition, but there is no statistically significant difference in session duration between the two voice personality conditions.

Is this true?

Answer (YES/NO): NO